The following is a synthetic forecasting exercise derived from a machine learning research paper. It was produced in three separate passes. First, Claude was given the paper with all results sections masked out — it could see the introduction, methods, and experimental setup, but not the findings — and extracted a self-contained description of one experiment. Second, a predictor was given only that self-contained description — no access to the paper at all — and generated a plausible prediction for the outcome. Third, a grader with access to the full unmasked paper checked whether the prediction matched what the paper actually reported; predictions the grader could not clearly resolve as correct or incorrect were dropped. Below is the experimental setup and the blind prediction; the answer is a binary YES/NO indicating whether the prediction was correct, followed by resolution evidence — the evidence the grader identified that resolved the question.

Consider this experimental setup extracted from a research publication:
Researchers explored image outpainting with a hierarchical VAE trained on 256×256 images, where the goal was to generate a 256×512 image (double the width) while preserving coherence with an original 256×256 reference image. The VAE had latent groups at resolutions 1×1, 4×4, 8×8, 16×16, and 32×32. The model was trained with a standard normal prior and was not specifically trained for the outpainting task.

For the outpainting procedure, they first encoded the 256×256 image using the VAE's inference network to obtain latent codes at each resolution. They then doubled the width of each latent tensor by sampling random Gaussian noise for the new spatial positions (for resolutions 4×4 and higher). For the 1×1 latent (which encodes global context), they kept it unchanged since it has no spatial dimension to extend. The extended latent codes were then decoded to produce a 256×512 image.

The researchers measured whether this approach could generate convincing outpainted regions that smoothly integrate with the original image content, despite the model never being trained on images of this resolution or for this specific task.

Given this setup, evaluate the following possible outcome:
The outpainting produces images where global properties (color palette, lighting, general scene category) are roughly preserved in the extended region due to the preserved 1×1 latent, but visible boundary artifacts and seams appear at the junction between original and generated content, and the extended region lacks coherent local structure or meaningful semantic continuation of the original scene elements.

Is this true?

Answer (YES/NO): NO